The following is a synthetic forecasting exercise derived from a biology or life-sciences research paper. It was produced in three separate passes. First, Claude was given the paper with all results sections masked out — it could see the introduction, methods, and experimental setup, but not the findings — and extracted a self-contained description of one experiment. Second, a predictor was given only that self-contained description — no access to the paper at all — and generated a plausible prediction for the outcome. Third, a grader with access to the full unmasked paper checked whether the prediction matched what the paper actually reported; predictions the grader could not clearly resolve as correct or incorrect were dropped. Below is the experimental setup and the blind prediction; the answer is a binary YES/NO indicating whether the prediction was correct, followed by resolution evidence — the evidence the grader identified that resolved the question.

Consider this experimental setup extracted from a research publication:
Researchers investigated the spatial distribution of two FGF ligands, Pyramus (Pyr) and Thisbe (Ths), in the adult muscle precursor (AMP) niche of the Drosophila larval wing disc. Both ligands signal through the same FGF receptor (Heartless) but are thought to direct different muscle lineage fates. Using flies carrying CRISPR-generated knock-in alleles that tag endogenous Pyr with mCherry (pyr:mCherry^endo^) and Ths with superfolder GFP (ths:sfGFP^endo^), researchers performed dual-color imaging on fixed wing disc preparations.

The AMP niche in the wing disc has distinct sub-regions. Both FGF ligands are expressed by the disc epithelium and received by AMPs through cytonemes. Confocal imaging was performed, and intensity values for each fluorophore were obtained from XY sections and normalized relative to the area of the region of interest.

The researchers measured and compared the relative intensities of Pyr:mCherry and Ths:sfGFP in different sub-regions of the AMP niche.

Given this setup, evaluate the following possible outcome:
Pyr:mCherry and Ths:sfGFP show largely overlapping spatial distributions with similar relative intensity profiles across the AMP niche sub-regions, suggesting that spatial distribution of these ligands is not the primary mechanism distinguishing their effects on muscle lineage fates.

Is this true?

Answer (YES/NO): NO